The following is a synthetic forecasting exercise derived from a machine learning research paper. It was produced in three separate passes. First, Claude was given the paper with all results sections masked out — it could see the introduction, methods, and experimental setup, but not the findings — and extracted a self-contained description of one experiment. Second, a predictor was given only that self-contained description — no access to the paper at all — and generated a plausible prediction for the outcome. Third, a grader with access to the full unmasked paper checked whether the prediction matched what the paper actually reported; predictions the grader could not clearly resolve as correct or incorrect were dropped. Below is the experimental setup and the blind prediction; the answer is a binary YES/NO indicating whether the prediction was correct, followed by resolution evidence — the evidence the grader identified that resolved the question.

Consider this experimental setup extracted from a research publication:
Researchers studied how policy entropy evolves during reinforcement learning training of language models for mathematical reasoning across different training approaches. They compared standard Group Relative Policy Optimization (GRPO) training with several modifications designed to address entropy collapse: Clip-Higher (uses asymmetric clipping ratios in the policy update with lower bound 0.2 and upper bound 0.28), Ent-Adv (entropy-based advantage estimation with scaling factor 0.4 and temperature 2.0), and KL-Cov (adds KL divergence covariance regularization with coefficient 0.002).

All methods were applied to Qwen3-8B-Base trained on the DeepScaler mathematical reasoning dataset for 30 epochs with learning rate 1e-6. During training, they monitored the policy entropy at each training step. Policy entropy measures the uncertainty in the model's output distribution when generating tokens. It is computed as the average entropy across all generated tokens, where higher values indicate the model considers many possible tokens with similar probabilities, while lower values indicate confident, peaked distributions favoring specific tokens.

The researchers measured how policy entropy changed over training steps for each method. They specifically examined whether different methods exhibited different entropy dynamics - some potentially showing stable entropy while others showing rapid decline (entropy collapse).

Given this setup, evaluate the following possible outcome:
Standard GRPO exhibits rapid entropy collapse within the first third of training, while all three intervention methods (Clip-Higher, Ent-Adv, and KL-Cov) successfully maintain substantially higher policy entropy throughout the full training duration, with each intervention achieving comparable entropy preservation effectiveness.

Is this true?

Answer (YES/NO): NO